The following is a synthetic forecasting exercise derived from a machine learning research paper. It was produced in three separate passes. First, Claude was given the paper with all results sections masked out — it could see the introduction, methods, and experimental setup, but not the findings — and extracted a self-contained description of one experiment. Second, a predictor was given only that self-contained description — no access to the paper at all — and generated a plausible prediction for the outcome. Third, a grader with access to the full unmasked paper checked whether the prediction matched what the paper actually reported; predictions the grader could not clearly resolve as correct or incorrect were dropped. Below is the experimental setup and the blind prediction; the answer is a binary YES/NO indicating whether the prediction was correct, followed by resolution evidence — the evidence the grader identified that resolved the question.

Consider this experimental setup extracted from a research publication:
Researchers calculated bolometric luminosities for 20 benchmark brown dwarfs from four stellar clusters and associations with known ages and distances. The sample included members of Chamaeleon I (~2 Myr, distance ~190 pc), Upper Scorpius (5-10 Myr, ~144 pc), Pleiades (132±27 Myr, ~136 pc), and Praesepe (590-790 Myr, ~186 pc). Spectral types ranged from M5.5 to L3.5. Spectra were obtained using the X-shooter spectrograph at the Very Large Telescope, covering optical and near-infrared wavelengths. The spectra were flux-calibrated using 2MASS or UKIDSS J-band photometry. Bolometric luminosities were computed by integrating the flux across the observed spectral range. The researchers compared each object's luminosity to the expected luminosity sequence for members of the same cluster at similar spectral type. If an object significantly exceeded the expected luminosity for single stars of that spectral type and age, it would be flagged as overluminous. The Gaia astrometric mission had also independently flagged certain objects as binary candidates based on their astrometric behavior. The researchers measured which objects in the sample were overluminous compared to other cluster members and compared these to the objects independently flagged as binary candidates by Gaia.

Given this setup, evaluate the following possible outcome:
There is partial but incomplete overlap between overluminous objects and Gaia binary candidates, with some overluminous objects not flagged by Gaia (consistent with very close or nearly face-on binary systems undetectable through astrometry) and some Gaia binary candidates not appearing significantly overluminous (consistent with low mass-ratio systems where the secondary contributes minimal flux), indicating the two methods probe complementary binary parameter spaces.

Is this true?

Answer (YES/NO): NO